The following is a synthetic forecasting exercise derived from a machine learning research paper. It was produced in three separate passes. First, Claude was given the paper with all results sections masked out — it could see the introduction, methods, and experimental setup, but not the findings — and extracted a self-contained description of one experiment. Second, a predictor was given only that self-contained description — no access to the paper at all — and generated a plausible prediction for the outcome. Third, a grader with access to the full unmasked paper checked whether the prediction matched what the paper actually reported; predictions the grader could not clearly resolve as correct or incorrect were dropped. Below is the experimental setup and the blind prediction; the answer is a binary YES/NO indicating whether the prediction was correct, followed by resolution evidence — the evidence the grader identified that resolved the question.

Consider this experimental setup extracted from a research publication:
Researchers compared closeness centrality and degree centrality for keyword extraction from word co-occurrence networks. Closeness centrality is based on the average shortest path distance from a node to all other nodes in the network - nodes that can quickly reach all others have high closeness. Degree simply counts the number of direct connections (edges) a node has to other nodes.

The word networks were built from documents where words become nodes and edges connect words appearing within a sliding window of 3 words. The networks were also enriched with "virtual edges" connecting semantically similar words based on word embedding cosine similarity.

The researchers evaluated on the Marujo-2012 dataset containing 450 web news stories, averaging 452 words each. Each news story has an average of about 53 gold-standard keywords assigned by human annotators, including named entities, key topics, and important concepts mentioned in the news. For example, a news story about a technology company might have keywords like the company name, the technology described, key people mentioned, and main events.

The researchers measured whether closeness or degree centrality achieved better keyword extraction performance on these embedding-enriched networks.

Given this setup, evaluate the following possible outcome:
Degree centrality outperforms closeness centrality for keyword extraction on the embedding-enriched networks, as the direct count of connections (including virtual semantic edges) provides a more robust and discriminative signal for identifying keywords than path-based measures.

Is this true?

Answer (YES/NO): YES